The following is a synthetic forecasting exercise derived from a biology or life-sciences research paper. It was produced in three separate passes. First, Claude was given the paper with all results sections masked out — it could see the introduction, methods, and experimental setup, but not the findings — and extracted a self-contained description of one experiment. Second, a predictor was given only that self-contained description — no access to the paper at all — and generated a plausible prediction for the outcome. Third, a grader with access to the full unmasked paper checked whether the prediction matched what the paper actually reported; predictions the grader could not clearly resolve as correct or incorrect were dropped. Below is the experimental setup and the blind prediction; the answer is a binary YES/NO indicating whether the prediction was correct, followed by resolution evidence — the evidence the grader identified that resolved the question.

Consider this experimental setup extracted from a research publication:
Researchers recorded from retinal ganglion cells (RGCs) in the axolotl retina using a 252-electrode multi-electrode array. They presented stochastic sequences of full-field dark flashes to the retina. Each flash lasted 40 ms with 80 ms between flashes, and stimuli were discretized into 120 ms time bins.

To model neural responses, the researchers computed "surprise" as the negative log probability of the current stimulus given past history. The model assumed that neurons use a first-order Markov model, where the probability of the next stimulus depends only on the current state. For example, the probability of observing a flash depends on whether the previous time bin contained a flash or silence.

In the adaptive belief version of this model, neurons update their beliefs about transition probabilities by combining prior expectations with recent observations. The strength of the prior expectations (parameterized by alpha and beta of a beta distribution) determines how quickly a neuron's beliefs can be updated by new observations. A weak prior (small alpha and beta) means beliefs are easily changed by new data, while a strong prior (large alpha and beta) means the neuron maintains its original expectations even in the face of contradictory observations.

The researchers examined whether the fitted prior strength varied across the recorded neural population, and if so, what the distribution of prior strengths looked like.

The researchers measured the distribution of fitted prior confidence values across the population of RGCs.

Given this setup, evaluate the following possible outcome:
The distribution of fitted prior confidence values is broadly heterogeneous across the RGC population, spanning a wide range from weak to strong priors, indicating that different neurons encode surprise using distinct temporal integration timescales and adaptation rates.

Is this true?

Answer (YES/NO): NO